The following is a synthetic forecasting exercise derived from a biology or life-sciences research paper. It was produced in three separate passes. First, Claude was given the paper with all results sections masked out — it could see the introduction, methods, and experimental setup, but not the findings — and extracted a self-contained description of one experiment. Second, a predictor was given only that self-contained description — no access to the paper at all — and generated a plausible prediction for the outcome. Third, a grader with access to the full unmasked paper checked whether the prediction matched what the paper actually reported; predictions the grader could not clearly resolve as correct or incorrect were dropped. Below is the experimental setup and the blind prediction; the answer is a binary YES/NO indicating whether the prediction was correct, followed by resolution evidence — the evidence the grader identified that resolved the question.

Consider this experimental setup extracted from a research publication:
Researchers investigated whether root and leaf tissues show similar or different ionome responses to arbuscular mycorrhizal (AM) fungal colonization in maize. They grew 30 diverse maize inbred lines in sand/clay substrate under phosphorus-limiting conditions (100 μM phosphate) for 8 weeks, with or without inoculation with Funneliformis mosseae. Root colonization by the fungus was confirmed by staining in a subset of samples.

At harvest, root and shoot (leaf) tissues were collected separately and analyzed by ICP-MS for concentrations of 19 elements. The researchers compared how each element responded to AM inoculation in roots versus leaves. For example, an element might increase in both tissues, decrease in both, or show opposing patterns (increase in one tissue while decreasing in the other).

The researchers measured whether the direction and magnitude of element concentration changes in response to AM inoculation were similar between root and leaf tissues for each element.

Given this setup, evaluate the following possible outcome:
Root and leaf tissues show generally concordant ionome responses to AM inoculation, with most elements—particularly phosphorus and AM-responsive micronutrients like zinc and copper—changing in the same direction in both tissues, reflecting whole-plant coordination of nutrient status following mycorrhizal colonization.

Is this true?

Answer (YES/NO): NO